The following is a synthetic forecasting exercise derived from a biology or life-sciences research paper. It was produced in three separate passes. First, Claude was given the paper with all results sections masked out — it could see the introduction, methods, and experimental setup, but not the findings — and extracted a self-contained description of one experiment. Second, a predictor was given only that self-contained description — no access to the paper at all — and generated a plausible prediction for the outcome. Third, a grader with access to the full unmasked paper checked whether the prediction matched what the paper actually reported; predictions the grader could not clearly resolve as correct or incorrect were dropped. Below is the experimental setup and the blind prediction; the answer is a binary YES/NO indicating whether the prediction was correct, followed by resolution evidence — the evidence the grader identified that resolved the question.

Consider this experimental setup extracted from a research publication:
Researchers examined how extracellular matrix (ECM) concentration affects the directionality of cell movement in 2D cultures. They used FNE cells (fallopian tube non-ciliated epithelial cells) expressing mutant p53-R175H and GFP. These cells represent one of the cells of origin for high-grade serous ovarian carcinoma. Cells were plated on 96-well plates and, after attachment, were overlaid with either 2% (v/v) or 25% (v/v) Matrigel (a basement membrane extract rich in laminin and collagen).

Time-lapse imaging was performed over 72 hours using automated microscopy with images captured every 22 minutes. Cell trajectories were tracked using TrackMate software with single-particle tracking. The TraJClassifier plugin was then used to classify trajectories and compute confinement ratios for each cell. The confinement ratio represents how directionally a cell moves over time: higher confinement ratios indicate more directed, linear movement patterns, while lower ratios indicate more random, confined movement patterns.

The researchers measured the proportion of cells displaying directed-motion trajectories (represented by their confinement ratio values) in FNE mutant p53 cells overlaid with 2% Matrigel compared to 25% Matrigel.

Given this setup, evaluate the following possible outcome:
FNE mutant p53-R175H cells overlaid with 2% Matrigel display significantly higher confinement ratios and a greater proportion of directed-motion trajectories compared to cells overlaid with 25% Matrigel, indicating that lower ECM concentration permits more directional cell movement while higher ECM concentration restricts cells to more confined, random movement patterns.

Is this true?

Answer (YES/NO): YES